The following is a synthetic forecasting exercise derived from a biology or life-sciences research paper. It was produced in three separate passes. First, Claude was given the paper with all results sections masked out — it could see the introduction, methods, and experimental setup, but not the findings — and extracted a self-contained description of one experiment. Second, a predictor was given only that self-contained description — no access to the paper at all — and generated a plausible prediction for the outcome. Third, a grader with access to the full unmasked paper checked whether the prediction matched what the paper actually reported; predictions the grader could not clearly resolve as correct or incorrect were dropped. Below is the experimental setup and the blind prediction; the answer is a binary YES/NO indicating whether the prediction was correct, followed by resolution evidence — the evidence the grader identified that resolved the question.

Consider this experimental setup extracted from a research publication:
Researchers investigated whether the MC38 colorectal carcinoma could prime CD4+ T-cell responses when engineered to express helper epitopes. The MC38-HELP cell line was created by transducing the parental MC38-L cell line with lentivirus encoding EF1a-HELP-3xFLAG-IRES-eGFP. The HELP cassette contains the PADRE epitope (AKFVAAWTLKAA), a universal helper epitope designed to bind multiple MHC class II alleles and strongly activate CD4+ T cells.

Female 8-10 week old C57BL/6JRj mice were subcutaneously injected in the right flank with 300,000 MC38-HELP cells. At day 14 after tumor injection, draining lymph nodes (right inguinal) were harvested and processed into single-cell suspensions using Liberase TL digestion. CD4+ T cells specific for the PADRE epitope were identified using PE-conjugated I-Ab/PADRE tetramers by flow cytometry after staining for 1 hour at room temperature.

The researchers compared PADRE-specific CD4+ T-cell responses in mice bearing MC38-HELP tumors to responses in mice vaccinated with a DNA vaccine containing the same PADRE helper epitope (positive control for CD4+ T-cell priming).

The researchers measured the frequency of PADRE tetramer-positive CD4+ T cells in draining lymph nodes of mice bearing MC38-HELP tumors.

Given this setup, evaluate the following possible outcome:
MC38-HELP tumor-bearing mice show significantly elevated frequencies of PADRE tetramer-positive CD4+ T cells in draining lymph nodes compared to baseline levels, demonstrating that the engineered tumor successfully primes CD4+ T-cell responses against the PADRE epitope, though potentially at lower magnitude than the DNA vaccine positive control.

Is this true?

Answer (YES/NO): NO